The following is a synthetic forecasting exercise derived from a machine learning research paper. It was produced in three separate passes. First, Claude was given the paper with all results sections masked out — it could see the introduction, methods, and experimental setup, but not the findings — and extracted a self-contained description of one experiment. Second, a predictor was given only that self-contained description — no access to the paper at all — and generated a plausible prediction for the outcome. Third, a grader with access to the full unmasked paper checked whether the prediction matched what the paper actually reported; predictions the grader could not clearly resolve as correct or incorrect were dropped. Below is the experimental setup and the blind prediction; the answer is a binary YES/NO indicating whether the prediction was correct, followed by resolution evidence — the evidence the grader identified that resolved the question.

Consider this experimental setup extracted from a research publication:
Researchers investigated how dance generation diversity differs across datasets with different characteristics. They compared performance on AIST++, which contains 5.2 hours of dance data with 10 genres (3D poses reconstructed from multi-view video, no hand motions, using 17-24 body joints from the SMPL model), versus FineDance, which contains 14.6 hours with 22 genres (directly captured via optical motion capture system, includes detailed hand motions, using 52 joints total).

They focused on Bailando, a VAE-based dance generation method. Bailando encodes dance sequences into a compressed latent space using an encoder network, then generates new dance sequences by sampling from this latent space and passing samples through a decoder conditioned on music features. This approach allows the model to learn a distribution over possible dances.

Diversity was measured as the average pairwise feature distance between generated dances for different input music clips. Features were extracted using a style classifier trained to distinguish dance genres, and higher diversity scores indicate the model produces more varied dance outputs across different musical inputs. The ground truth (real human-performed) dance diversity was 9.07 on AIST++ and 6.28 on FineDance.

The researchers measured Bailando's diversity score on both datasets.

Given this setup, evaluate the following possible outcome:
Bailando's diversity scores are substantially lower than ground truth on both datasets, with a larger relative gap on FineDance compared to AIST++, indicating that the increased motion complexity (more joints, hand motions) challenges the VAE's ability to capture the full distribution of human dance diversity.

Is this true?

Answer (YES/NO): NO